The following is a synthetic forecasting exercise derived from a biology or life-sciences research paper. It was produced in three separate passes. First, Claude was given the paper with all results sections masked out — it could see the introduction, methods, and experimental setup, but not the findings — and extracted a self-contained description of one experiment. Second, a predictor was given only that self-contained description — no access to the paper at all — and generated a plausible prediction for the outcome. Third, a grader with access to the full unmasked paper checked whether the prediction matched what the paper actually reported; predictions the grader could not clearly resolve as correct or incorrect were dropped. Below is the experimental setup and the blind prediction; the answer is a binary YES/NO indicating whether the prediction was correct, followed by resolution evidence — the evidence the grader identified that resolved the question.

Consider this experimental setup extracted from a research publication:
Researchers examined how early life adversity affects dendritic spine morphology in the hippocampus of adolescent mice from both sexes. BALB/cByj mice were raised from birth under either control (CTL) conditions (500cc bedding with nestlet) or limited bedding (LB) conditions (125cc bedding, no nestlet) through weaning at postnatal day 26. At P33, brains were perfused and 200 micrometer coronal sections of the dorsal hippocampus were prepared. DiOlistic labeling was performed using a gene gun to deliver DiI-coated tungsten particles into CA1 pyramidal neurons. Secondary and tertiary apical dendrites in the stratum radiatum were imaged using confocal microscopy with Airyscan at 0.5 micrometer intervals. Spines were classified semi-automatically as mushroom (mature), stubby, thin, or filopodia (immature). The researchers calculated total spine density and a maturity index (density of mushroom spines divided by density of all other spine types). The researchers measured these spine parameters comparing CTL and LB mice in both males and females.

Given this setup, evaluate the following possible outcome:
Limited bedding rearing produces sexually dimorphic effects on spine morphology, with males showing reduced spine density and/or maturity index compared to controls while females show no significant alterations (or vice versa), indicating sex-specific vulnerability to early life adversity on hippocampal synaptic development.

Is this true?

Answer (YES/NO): YES